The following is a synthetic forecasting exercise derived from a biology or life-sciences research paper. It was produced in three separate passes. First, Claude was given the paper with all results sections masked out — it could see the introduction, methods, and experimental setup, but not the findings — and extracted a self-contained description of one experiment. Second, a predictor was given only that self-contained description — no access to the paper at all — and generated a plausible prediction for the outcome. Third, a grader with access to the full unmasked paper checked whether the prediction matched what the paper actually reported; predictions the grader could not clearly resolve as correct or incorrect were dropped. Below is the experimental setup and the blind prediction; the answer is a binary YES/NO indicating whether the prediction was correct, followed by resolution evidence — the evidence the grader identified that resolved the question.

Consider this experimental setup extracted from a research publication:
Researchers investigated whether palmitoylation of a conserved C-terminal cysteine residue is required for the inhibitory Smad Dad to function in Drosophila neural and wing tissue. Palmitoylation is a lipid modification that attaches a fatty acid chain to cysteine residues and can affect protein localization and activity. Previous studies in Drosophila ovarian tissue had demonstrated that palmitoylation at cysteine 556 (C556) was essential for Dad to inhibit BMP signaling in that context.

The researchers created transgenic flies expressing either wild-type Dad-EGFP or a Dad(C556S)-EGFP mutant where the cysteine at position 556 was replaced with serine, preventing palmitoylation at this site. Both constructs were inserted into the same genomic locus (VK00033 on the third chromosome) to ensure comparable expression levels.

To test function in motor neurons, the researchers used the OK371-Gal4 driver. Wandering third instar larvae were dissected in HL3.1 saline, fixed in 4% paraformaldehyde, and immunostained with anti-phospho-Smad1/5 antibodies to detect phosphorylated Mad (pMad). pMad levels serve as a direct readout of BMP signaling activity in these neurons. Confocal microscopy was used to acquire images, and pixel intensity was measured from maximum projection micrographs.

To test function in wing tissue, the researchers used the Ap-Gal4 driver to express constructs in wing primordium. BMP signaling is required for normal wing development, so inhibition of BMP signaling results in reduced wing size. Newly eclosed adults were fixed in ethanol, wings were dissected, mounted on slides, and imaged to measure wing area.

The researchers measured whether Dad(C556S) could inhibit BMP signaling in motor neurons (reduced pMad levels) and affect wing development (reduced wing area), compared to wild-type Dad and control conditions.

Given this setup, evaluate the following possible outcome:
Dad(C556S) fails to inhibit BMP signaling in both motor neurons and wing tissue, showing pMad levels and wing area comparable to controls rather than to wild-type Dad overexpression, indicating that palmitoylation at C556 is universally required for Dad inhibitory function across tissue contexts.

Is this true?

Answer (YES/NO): NO